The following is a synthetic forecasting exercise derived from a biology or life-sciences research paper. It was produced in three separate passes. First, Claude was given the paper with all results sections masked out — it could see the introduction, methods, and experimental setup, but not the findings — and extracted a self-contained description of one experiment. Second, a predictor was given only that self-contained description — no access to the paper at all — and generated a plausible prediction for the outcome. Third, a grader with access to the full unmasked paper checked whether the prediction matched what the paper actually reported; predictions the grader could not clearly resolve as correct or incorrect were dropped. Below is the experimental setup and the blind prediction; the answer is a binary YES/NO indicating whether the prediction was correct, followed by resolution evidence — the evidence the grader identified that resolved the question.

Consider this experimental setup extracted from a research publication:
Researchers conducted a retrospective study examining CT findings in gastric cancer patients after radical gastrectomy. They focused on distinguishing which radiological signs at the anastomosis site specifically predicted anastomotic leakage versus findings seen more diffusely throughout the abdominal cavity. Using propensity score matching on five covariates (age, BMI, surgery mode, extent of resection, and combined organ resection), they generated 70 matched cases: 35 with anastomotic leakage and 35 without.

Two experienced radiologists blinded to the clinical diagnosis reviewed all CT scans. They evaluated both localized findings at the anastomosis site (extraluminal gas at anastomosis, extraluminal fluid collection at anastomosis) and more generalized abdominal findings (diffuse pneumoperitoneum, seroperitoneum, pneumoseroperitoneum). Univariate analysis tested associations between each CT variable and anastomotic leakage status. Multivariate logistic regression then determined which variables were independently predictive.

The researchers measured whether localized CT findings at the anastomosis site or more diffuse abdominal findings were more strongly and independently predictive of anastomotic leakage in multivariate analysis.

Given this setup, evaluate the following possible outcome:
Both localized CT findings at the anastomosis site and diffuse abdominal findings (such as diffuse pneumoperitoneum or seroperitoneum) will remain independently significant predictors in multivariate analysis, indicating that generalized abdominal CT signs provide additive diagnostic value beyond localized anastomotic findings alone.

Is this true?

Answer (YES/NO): NO